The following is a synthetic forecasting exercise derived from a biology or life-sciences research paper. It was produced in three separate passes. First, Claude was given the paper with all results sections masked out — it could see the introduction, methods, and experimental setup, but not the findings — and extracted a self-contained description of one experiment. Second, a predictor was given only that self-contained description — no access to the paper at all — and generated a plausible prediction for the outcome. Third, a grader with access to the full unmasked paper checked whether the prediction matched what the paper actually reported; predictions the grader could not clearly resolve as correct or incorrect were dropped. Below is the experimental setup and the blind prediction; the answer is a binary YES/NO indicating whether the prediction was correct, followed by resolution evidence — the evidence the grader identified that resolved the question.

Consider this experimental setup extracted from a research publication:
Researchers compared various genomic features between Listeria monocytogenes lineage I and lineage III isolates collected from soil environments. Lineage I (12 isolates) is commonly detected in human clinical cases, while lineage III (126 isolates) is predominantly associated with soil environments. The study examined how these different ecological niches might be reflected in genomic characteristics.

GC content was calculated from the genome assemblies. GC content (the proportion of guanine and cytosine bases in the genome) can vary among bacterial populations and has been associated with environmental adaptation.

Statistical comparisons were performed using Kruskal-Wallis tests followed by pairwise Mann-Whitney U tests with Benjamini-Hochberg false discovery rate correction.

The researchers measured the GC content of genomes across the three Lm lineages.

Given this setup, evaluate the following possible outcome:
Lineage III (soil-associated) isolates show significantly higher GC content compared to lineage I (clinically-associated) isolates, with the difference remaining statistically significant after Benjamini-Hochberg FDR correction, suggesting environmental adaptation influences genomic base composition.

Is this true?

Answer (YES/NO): YES